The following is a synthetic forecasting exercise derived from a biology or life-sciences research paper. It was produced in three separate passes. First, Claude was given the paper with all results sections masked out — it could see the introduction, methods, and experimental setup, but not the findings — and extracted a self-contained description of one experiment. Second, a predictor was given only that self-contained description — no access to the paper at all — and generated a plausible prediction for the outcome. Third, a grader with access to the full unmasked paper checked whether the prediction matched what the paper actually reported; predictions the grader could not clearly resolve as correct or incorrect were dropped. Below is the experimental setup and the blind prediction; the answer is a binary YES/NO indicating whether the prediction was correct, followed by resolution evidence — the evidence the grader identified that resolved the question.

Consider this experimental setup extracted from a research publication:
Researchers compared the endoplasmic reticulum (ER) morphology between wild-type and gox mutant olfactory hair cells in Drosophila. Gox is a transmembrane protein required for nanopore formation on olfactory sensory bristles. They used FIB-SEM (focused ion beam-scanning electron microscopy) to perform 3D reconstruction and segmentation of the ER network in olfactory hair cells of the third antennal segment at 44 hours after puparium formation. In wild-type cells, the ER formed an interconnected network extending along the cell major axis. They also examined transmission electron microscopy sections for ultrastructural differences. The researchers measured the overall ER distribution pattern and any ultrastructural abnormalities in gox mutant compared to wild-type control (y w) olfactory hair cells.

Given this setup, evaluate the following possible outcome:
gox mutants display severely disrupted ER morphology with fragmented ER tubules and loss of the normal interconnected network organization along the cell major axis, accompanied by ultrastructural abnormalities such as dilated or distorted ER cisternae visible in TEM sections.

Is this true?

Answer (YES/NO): NO